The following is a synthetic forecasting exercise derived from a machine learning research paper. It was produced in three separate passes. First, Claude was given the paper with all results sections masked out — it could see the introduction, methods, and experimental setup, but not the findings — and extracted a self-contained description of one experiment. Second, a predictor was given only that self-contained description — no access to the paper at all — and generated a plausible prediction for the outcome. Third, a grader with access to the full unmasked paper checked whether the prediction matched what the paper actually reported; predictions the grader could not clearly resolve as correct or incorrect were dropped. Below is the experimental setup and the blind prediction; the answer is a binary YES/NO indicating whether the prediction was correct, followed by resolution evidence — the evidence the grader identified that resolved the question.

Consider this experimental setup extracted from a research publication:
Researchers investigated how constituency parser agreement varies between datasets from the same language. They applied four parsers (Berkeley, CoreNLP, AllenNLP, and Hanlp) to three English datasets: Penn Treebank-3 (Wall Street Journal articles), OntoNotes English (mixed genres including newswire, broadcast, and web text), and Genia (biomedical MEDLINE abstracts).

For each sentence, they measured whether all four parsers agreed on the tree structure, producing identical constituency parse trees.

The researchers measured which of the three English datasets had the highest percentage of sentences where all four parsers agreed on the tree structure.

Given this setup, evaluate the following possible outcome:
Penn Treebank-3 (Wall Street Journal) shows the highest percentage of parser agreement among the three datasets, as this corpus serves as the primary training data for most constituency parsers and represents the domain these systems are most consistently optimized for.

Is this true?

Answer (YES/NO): NO